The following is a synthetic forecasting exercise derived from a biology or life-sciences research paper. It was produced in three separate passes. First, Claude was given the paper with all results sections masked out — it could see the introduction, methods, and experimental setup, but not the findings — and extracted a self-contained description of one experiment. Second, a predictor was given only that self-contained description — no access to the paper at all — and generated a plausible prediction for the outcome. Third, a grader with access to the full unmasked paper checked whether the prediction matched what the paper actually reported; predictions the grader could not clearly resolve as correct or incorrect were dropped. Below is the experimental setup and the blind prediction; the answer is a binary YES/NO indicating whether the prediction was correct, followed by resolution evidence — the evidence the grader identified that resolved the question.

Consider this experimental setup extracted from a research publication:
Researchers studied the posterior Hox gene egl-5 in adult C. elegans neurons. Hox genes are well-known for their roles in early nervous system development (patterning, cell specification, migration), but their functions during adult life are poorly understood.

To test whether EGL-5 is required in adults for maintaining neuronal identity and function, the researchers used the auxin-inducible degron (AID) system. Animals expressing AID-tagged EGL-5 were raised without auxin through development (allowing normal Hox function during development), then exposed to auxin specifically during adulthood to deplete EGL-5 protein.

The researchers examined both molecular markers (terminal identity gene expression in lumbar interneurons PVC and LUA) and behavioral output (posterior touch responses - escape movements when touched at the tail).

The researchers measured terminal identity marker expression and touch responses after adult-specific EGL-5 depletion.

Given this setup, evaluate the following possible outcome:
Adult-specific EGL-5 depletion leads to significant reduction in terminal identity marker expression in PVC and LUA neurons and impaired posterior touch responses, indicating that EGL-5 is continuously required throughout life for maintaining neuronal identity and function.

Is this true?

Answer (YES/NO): YES